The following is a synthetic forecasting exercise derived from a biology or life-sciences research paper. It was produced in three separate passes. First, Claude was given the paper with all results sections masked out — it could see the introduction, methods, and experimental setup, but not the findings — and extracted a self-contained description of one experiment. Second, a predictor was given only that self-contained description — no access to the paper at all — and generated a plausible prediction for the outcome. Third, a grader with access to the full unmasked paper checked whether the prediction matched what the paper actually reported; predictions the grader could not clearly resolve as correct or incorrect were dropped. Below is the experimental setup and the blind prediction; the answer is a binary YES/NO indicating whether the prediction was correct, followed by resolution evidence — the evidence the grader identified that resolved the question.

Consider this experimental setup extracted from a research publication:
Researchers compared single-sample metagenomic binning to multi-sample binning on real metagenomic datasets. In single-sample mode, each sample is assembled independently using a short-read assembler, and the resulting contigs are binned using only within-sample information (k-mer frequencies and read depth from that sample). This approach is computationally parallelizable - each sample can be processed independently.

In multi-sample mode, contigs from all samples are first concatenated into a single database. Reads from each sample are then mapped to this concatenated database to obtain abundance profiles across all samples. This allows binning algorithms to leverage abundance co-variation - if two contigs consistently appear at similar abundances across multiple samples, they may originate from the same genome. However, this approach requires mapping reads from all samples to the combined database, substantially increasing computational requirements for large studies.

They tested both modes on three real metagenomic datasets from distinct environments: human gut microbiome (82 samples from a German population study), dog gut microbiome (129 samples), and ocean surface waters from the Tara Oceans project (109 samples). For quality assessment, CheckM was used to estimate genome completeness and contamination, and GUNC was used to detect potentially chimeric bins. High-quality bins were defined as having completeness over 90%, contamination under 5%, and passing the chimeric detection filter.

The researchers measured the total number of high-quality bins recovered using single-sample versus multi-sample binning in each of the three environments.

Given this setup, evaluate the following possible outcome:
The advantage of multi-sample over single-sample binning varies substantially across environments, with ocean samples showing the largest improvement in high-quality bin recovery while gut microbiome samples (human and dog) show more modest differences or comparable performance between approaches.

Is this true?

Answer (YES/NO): NO